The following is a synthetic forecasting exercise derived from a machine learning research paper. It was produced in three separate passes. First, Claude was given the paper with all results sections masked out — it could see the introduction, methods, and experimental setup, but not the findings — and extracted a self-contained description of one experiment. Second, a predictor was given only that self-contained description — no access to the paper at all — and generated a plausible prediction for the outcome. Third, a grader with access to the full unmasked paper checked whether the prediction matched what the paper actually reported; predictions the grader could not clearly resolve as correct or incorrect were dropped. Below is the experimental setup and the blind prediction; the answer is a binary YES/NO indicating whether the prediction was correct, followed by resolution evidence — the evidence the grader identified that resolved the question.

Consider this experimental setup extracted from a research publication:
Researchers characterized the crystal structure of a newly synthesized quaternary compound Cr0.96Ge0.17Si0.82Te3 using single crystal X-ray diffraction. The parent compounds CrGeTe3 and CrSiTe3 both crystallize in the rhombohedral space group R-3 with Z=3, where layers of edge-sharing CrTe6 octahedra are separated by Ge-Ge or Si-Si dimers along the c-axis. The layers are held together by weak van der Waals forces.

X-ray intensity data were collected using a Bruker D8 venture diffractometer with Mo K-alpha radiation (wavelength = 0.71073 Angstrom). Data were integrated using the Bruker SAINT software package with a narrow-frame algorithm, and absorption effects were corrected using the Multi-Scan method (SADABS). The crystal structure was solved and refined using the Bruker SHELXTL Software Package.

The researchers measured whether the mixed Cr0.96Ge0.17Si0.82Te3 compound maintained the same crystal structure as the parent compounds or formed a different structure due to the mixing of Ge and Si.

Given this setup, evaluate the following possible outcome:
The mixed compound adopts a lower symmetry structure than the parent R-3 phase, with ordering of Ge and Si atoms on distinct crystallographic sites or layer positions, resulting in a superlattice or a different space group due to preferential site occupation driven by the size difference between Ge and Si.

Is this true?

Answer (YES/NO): NO